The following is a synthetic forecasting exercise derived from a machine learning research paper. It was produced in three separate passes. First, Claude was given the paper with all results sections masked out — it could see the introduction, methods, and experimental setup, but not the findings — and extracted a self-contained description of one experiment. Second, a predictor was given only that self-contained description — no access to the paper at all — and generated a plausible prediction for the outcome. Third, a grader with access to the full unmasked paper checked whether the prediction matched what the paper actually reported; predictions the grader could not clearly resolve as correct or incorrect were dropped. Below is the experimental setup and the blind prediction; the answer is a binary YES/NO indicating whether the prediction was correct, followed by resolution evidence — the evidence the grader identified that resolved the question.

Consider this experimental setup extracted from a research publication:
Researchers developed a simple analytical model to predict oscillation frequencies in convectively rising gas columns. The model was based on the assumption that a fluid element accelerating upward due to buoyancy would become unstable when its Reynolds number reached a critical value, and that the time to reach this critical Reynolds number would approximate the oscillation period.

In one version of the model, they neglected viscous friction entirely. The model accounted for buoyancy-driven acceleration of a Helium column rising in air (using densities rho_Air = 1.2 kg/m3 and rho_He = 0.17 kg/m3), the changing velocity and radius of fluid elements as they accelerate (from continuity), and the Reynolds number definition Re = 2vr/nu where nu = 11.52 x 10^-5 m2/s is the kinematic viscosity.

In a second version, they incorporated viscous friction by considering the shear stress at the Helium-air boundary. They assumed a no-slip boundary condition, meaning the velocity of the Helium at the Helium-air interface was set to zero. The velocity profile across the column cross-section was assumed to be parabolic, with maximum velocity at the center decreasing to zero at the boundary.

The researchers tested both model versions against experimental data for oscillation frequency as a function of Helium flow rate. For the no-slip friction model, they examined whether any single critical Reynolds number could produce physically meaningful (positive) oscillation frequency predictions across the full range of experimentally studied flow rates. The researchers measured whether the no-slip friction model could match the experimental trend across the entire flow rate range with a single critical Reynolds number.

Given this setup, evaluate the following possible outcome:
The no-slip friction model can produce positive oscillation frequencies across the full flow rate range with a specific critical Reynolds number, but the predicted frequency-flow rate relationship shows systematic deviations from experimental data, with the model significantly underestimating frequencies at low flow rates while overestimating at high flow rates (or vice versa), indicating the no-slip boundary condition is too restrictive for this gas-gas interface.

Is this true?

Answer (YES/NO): NO